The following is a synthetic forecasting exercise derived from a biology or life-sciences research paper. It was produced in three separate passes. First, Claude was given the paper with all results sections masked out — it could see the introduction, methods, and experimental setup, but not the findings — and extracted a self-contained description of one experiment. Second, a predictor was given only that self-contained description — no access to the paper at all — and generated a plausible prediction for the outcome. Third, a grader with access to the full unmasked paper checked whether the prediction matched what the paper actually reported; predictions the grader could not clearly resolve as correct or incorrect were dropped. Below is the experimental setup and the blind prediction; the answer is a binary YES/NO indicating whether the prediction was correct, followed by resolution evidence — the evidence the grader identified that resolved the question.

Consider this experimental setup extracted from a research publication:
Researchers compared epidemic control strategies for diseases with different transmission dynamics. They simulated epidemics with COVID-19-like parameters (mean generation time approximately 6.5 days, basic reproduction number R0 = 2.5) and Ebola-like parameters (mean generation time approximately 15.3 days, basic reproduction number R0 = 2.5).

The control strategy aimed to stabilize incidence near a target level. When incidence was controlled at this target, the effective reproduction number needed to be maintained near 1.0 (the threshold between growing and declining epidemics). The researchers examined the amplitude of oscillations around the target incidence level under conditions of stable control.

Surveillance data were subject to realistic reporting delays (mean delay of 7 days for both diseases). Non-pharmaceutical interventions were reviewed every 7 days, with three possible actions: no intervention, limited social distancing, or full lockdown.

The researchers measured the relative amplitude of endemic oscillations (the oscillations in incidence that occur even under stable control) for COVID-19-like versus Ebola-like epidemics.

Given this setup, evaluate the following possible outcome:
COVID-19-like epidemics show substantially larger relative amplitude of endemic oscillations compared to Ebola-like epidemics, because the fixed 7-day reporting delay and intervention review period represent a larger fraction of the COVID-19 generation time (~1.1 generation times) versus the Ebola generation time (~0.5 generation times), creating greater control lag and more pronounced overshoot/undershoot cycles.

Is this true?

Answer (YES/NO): YES